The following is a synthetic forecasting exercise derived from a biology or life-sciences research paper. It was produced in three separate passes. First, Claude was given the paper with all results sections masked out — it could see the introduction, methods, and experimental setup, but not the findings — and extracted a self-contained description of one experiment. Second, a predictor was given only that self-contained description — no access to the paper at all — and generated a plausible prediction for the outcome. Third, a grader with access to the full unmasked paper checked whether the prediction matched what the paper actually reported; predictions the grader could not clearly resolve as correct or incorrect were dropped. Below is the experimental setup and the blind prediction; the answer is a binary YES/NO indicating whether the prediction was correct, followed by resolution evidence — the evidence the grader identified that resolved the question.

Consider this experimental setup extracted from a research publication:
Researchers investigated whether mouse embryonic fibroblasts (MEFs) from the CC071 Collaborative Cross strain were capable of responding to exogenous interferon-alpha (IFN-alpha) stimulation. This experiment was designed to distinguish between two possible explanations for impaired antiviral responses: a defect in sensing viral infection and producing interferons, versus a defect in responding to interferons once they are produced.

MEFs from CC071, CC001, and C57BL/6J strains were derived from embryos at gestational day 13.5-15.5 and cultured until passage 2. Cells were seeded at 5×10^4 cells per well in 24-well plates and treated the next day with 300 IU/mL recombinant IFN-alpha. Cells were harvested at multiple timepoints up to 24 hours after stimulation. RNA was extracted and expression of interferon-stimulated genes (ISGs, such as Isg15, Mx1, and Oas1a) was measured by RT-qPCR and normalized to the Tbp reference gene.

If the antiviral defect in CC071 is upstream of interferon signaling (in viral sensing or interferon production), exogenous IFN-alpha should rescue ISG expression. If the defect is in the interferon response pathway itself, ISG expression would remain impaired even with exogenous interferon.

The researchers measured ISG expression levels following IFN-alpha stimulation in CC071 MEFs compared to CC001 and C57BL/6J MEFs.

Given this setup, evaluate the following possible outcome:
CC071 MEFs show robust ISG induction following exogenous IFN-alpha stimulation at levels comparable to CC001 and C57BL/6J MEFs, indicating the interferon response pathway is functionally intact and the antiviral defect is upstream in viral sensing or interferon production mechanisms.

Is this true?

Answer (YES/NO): YES